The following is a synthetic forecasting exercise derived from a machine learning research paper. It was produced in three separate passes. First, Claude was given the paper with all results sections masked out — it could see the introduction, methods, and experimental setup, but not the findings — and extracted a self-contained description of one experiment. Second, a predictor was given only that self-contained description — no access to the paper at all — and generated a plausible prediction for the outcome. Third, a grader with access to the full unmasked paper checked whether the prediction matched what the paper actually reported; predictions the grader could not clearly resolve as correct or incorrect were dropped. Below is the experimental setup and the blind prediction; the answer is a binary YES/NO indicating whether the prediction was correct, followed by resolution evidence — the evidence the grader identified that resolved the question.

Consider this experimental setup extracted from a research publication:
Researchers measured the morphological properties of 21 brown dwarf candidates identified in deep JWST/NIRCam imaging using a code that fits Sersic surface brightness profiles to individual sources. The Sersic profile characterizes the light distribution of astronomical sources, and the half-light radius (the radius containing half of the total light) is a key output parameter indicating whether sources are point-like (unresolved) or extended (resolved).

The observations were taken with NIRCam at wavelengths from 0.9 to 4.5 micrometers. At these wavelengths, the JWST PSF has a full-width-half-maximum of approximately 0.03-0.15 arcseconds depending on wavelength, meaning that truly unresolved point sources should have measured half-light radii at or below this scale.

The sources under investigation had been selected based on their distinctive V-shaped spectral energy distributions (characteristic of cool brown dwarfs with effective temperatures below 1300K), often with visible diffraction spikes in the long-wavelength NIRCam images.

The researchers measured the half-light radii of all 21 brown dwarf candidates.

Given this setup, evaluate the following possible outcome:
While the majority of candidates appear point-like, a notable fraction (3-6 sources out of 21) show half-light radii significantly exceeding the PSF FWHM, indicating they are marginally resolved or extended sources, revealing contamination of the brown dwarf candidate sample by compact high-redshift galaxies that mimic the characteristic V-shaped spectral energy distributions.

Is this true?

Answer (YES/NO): NO